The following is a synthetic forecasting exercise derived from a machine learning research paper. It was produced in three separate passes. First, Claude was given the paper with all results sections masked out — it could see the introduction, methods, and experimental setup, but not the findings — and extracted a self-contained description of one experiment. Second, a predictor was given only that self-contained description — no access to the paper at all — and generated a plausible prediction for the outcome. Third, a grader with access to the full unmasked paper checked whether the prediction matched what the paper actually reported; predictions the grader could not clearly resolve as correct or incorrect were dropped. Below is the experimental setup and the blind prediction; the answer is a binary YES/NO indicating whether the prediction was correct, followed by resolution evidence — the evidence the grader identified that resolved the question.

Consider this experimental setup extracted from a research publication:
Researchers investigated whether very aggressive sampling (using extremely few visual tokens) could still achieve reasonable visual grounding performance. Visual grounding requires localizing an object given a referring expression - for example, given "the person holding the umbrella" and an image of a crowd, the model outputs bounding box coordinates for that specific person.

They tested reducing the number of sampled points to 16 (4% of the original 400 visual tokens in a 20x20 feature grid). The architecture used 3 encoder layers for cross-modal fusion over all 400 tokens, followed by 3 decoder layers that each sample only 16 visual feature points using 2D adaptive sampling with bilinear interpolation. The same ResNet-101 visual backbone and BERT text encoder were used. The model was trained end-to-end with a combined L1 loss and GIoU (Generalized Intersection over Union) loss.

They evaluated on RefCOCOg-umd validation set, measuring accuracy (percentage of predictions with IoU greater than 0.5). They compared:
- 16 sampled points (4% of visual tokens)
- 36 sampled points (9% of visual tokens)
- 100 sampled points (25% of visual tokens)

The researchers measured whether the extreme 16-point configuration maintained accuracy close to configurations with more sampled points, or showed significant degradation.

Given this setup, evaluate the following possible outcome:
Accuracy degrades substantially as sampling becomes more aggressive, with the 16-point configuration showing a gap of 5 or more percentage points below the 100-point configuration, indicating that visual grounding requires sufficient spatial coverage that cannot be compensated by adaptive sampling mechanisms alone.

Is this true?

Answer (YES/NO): NO